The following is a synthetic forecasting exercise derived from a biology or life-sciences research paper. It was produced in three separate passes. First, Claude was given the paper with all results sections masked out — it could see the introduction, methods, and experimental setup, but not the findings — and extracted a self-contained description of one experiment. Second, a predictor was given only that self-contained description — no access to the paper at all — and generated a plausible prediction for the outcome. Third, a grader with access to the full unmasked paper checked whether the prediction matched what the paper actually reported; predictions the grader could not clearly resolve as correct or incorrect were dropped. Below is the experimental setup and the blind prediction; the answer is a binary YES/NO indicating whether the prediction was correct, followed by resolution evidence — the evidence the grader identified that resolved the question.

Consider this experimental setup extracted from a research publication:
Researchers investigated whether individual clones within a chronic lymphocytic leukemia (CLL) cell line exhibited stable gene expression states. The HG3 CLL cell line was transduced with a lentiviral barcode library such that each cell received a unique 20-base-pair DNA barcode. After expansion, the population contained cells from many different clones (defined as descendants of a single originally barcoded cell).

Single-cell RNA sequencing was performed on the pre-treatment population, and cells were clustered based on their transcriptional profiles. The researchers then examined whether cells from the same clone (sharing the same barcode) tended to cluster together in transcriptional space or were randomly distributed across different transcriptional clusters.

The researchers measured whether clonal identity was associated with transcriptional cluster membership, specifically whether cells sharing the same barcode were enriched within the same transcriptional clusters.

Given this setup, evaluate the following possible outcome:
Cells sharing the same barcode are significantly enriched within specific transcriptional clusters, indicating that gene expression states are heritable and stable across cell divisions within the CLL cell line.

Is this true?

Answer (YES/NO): YES